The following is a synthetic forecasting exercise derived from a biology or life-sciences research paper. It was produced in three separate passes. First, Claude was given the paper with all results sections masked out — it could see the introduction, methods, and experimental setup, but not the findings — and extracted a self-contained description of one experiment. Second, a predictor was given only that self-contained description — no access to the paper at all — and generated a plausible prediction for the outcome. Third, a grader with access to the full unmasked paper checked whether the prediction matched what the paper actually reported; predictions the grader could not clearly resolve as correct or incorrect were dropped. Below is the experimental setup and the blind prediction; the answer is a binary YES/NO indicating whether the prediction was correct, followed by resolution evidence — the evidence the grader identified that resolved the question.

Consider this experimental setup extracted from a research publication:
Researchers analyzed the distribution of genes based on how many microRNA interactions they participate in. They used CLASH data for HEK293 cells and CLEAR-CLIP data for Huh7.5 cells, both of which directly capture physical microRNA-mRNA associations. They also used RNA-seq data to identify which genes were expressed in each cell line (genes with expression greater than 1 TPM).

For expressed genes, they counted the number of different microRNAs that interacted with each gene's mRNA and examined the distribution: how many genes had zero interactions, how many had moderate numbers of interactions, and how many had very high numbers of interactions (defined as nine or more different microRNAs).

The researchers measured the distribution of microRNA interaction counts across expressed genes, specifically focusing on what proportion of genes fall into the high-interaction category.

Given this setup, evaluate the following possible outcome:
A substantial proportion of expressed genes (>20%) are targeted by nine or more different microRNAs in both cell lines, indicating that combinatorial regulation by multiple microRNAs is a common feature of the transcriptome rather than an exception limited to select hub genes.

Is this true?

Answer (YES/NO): NO